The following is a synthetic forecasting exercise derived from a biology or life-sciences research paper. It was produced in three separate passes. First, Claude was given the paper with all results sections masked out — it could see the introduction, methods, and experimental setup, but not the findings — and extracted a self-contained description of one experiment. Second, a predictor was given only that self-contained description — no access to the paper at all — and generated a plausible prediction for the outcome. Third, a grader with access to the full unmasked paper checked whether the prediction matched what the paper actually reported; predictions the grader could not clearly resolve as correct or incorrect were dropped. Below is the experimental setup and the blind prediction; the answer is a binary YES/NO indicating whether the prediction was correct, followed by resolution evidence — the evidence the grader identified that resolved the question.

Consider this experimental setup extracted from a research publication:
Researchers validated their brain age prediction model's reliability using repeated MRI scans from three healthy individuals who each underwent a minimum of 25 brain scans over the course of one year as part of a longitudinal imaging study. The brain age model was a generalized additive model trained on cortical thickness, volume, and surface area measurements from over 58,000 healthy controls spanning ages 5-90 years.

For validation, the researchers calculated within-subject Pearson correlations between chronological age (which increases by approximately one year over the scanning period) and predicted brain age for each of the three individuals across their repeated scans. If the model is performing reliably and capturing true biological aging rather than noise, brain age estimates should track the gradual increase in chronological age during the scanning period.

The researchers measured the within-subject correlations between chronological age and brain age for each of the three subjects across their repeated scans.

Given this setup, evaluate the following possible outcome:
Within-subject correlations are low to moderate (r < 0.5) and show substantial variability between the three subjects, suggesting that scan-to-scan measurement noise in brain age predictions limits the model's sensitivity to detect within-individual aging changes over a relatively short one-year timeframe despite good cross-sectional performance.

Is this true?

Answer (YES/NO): NO